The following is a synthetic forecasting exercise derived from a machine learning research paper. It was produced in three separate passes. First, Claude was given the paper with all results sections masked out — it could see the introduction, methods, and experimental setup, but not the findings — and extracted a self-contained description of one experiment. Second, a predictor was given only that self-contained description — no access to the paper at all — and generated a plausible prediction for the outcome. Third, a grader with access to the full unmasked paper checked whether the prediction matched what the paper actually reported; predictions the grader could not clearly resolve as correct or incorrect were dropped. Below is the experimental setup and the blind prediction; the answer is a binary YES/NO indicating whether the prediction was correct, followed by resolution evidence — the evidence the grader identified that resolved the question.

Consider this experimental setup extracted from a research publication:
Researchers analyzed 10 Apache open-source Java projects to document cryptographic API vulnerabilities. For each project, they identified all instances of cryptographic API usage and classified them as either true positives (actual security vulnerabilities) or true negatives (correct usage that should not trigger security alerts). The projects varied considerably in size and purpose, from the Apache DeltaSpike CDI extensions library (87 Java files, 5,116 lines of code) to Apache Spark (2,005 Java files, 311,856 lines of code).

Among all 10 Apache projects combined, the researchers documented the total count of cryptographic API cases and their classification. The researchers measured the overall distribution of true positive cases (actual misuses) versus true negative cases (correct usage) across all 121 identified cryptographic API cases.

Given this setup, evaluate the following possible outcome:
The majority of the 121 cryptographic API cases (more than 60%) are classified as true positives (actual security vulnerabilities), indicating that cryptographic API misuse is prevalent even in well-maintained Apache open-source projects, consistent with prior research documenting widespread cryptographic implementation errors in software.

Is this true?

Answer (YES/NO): YES